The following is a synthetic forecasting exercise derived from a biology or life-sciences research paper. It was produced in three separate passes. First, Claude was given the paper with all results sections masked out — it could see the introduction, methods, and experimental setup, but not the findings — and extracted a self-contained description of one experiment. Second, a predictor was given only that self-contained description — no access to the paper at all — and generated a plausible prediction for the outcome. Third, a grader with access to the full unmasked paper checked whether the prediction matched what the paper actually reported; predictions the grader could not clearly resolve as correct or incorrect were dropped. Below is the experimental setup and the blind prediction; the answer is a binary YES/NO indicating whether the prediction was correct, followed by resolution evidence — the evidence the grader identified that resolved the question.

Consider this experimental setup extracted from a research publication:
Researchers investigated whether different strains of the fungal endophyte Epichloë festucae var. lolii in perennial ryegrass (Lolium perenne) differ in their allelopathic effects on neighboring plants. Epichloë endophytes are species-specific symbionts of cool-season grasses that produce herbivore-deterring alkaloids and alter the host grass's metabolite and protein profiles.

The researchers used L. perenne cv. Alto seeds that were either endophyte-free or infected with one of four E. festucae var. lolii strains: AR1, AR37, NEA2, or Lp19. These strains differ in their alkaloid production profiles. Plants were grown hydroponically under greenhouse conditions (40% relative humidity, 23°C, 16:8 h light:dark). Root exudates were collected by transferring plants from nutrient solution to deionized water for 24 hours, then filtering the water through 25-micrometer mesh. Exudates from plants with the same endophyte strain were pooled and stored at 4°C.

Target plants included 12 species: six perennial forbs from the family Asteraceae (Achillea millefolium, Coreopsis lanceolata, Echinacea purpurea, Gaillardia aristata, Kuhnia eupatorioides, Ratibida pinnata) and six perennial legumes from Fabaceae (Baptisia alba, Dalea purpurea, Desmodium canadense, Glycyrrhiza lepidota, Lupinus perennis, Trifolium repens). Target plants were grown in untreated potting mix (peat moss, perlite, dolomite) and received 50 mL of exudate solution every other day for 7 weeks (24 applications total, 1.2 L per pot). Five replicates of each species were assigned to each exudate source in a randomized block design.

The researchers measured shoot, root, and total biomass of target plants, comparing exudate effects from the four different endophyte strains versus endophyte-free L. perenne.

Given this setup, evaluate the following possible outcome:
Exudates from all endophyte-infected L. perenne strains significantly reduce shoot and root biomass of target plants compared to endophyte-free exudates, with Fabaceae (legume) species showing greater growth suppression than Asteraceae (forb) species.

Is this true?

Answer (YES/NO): NO